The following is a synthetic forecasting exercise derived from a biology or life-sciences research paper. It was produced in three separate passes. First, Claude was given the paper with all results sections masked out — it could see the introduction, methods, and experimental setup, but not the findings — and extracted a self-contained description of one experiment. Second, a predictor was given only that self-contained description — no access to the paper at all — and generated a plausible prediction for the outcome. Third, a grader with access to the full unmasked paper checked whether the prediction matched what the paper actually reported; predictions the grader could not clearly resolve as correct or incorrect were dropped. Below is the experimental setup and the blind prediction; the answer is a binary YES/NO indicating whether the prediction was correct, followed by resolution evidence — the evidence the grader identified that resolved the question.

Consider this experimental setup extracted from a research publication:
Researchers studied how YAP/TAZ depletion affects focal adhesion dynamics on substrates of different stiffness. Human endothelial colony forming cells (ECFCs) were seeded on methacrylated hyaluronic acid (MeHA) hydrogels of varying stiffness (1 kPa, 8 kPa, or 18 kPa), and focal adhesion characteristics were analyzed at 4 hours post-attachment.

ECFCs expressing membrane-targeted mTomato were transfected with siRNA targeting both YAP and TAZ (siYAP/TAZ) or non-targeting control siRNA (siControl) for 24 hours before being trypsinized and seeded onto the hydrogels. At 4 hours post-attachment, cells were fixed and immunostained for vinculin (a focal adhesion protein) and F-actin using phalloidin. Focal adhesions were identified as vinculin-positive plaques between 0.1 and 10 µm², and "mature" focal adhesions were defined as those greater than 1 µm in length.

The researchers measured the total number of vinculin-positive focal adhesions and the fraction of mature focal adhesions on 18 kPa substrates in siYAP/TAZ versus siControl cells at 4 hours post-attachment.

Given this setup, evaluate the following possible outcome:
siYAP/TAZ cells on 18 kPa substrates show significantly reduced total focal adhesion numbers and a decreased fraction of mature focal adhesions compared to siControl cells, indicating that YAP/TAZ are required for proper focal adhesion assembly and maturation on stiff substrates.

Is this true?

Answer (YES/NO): NO